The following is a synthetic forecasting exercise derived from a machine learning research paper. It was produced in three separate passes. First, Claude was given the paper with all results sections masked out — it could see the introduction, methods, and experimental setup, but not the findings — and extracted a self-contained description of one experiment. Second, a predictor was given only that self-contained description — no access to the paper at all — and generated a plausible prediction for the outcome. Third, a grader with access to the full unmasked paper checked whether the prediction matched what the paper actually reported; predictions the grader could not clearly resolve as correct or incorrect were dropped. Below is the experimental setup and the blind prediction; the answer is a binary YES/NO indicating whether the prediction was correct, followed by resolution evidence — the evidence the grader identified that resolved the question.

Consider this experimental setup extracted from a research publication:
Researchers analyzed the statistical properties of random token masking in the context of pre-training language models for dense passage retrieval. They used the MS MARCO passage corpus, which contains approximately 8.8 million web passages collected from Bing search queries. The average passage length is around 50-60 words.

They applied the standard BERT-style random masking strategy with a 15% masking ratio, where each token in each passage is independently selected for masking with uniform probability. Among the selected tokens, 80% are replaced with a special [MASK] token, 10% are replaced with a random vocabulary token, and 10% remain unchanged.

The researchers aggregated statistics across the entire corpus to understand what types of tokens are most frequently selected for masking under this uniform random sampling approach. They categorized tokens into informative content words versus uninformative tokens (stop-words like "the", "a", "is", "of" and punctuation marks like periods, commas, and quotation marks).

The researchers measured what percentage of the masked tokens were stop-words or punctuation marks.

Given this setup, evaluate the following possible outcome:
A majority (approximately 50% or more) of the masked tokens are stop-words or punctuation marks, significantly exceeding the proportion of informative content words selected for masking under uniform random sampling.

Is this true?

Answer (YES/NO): NO